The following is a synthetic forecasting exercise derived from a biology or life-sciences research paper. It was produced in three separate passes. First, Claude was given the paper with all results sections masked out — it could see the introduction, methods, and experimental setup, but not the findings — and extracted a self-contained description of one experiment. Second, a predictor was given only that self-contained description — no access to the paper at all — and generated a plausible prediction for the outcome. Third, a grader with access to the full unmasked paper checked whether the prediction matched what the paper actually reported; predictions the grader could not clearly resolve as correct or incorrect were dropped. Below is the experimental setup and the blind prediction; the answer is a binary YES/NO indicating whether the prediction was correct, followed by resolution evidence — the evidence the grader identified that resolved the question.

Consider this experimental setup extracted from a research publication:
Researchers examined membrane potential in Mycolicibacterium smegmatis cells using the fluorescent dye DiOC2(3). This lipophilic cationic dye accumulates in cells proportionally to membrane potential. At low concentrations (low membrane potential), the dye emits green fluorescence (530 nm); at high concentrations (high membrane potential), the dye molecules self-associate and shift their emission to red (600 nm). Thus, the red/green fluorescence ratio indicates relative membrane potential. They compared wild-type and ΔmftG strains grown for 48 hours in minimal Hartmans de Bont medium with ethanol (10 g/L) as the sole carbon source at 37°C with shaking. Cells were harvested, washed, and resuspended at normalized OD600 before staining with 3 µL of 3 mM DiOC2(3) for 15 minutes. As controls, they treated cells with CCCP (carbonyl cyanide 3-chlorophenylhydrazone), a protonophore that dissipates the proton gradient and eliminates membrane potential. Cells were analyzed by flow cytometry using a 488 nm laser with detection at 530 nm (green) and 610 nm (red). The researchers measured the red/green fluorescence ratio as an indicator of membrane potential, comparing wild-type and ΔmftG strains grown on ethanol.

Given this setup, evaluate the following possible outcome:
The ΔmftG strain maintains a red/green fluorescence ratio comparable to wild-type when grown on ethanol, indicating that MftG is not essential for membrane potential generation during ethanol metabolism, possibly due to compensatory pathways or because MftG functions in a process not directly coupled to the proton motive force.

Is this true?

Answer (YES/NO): YES